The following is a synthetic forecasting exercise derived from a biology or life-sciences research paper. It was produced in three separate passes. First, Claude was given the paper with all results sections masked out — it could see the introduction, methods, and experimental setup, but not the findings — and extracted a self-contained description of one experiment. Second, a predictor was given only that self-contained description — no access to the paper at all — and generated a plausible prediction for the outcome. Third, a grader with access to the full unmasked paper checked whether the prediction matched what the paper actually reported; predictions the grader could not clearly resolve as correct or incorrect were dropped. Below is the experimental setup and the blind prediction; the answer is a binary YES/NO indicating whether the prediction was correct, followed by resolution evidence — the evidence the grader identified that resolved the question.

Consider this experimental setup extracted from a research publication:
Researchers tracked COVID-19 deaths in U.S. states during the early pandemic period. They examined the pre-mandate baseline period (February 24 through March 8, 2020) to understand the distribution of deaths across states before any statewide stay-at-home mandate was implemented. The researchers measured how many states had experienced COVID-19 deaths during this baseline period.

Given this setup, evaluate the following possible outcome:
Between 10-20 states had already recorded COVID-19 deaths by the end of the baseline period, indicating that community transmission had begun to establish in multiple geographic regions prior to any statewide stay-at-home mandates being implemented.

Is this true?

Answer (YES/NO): NO